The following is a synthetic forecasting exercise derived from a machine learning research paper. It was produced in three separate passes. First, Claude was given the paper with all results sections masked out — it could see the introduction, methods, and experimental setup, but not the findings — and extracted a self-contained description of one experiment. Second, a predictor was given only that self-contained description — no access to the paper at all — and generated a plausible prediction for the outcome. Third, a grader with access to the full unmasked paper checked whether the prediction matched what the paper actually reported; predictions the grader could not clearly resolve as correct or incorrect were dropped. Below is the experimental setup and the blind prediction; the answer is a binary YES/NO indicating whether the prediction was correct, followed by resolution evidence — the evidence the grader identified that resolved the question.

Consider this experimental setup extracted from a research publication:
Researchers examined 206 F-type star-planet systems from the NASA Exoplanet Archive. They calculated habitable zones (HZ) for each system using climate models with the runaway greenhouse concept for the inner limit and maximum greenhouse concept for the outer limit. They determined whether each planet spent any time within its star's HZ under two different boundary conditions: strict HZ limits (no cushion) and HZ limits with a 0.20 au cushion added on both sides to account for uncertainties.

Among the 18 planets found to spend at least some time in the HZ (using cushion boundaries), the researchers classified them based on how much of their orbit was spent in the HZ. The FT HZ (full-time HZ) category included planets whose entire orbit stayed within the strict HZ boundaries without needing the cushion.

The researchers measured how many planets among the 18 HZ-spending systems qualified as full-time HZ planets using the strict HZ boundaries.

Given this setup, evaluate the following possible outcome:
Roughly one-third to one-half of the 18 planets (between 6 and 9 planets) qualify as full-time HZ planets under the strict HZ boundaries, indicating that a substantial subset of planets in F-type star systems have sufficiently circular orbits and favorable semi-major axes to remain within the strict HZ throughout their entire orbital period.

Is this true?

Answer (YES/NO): NO